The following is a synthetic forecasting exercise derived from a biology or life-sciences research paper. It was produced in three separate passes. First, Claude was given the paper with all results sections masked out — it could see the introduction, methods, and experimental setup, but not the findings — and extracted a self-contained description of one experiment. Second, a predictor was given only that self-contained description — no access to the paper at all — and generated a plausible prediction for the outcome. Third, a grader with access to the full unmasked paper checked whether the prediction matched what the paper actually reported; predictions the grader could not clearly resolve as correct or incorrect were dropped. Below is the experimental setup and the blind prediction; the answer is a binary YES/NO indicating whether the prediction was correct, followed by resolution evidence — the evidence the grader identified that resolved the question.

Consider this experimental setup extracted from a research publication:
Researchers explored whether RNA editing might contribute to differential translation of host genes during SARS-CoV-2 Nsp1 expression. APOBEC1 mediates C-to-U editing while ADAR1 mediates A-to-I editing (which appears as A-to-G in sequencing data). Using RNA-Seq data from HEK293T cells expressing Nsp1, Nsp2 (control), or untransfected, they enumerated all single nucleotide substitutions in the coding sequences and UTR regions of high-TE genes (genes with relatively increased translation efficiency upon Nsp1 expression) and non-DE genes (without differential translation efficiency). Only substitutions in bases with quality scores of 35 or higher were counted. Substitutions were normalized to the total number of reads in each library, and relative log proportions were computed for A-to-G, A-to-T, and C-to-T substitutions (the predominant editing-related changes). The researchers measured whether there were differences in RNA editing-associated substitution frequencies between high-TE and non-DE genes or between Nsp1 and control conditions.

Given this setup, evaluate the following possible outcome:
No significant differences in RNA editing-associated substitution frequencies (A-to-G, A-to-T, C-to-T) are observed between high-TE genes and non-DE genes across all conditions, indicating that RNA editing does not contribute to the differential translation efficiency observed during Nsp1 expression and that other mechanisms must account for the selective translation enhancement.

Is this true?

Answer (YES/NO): YES